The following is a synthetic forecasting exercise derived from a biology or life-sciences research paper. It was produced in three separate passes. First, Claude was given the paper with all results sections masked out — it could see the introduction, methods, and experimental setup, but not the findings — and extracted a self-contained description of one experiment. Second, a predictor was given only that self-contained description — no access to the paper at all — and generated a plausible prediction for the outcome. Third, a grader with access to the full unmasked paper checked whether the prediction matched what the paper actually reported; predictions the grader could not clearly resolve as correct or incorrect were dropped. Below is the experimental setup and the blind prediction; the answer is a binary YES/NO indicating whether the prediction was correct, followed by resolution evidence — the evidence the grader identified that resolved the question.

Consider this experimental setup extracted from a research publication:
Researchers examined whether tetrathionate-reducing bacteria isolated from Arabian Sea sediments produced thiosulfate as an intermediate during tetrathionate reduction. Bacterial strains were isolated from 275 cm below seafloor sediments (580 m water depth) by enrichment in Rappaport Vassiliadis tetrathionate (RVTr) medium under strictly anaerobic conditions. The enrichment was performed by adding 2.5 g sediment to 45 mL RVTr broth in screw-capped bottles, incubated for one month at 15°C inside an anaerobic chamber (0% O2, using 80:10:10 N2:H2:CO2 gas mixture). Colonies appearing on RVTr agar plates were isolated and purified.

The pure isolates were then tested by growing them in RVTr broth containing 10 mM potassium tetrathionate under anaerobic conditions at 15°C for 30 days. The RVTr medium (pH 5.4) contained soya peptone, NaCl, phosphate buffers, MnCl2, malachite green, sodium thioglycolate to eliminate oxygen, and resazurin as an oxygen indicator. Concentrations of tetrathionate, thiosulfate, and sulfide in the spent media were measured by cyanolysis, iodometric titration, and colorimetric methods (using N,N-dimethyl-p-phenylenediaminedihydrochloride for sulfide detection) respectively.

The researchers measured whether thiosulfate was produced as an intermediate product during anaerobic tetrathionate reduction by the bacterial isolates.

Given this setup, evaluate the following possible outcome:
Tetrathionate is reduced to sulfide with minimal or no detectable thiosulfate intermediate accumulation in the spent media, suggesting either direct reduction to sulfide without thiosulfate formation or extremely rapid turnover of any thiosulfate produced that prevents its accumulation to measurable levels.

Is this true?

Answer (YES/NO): NO